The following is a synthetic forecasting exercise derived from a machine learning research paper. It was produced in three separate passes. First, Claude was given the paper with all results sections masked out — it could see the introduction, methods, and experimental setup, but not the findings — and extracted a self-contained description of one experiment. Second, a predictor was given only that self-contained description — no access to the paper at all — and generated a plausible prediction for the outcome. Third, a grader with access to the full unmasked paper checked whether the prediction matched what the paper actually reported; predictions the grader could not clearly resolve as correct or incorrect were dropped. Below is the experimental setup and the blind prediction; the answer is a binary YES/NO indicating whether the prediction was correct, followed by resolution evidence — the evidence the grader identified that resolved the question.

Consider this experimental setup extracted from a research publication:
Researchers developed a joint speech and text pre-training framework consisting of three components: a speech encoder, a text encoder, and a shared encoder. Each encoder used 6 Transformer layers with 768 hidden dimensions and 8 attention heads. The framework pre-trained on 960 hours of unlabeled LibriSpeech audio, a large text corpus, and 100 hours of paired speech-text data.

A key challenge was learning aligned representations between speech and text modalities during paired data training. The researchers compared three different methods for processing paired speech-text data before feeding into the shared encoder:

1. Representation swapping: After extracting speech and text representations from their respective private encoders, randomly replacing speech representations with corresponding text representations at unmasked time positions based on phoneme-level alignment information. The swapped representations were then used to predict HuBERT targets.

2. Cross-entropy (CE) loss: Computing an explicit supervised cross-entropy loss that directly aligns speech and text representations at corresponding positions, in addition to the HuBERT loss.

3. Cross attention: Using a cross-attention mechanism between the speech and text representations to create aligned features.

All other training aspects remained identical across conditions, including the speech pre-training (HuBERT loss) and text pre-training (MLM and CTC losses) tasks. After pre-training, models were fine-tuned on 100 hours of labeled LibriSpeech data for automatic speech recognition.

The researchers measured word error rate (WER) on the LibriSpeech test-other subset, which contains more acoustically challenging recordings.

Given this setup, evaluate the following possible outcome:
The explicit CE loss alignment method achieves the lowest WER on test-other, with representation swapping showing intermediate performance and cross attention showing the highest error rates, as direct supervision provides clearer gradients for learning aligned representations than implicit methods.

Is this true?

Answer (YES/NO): NO